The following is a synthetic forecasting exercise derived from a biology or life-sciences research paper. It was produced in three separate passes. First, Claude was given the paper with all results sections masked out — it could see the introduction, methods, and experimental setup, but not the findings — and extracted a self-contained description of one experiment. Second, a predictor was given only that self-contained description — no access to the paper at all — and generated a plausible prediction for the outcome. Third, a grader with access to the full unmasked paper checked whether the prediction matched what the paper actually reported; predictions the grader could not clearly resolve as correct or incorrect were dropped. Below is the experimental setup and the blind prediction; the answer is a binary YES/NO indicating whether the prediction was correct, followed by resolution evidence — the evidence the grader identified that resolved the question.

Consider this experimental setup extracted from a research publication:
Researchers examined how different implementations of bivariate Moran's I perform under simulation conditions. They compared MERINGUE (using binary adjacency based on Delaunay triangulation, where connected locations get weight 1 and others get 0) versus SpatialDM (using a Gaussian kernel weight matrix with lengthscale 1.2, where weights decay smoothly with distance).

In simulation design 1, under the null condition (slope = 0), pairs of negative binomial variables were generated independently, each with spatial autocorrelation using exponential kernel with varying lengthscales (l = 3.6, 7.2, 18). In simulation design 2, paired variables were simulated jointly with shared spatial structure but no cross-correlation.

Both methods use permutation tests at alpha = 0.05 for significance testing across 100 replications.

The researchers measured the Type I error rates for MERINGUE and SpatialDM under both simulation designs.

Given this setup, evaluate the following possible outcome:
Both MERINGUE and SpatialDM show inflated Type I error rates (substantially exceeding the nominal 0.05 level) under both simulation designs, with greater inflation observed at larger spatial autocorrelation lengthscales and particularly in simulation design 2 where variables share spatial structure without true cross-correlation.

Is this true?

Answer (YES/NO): YES